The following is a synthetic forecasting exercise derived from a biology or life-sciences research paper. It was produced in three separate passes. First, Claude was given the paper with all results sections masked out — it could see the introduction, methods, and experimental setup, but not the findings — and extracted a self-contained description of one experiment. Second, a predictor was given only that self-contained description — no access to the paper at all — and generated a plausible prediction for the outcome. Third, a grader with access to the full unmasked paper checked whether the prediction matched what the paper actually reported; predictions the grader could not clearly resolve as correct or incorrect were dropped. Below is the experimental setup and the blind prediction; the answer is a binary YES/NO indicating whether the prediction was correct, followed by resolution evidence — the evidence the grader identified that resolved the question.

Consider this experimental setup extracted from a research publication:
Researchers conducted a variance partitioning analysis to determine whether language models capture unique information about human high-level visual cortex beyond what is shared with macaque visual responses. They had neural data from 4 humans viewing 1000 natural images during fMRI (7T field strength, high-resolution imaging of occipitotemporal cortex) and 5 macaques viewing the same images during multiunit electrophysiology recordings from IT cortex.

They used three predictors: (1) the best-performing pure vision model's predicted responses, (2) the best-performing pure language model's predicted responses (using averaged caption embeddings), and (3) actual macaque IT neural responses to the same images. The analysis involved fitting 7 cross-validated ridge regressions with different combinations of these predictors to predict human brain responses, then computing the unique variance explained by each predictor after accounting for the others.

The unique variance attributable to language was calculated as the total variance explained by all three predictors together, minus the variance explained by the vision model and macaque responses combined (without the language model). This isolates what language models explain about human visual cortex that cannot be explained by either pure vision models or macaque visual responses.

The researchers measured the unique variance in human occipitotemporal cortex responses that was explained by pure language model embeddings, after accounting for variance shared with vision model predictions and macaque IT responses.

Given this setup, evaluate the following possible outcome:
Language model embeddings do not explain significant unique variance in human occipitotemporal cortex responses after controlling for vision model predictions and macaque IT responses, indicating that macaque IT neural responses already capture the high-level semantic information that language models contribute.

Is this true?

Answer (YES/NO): NO